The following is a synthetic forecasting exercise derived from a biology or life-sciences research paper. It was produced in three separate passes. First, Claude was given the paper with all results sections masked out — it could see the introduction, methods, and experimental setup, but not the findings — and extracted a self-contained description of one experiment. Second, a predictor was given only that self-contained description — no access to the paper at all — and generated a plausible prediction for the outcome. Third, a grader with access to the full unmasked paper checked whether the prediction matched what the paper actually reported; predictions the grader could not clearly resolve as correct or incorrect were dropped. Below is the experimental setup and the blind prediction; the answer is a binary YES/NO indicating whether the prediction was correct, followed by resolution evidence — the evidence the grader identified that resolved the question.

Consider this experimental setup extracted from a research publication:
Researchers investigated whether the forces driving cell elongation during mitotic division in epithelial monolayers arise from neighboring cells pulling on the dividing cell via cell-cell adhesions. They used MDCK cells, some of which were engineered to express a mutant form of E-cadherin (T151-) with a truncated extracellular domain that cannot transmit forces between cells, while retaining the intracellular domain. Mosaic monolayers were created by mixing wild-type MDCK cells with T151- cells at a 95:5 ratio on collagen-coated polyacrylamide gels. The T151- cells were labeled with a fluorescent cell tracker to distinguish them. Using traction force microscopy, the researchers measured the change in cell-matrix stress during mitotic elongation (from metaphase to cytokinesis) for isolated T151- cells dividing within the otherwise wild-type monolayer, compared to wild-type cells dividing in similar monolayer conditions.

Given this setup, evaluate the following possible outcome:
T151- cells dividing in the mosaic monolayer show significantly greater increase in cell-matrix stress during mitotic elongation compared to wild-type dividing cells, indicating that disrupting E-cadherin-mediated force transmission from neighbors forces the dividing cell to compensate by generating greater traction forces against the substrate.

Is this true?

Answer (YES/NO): NO